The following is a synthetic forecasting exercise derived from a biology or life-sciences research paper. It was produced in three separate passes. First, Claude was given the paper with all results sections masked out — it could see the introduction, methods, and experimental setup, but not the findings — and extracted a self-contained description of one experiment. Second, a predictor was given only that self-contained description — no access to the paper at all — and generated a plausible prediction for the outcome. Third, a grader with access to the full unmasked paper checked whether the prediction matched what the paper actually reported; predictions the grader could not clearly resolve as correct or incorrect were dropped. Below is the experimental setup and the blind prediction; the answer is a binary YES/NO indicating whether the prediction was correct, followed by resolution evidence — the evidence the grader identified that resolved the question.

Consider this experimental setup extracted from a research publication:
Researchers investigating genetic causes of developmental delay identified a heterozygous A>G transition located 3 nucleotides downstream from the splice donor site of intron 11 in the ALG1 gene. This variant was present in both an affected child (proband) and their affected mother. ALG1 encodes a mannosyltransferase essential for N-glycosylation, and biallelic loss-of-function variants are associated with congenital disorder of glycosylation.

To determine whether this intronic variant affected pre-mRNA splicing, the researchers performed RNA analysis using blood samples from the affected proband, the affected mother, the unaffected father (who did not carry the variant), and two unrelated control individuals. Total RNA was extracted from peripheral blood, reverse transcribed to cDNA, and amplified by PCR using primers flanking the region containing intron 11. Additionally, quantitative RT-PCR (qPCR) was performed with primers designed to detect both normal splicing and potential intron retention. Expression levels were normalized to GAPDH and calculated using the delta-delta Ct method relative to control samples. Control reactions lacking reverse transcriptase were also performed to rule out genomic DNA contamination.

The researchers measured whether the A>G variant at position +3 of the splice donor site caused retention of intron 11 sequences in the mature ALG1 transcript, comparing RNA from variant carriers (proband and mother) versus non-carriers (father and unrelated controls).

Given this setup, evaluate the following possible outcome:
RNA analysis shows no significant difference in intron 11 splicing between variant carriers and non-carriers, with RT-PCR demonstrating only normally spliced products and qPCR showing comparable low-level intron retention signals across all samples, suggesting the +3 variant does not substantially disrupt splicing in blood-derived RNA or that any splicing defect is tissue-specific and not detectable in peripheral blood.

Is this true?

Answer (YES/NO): NO